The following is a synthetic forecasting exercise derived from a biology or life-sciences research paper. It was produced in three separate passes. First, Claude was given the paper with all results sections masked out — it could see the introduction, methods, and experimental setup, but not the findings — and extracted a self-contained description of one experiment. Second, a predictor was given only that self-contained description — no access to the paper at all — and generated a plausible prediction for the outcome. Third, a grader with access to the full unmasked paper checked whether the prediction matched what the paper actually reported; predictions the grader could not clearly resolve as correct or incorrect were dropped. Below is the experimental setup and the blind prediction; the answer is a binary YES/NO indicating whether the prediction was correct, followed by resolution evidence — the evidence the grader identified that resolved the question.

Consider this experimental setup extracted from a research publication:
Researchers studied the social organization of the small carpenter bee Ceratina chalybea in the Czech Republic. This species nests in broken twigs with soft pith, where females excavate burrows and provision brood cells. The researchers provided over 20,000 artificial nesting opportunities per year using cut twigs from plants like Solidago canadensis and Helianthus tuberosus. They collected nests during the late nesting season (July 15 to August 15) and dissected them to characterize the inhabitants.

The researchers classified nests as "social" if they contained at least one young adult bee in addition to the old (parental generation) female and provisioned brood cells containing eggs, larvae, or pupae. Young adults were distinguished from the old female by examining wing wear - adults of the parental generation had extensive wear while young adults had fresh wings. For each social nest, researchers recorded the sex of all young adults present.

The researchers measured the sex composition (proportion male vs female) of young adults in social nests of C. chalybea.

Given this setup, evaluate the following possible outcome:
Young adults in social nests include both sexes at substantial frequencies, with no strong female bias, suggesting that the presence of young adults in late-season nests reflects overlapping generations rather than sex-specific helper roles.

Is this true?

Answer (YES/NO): NO